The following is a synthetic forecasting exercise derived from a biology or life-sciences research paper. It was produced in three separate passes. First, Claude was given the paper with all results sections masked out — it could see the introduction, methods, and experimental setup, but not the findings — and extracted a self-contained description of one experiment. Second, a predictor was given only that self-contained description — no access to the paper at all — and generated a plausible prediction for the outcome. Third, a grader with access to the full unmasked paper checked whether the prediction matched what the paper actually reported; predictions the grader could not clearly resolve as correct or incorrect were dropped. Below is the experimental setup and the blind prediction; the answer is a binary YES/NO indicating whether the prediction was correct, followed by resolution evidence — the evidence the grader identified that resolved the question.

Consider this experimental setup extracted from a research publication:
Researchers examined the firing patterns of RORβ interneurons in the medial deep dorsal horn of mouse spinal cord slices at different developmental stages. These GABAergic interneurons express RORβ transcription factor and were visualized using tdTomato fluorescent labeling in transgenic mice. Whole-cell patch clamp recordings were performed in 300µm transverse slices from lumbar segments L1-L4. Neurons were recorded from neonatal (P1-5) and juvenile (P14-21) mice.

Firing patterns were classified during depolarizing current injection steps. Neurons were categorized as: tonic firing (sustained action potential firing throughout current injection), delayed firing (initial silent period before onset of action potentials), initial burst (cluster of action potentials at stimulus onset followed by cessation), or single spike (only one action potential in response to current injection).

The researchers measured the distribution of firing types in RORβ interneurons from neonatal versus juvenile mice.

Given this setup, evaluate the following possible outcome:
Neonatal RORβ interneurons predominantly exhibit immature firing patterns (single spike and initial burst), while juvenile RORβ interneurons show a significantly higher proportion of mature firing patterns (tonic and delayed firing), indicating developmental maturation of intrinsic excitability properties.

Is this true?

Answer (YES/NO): NO